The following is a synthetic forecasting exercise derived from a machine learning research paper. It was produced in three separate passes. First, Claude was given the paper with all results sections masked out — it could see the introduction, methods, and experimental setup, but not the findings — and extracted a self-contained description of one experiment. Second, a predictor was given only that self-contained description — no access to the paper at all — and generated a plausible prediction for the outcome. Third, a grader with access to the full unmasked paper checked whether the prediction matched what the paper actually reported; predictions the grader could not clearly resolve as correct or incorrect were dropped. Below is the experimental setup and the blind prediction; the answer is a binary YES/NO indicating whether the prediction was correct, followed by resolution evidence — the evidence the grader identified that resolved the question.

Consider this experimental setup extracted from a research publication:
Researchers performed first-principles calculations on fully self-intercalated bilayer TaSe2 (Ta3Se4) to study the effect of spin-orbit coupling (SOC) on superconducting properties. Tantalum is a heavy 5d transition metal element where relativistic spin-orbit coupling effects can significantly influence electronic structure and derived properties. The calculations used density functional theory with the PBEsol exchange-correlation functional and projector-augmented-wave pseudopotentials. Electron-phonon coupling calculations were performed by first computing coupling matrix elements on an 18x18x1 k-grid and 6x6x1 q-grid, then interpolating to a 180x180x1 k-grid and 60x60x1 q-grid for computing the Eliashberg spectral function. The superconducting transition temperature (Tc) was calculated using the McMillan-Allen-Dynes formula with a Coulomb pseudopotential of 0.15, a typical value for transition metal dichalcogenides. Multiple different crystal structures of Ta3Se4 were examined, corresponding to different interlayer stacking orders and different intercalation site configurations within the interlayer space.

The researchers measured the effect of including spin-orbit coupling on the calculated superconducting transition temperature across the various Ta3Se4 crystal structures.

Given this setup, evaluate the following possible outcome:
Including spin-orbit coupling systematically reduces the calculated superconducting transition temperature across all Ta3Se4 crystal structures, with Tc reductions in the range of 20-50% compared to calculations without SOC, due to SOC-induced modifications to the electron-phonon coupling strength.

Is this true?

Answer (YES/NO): NO